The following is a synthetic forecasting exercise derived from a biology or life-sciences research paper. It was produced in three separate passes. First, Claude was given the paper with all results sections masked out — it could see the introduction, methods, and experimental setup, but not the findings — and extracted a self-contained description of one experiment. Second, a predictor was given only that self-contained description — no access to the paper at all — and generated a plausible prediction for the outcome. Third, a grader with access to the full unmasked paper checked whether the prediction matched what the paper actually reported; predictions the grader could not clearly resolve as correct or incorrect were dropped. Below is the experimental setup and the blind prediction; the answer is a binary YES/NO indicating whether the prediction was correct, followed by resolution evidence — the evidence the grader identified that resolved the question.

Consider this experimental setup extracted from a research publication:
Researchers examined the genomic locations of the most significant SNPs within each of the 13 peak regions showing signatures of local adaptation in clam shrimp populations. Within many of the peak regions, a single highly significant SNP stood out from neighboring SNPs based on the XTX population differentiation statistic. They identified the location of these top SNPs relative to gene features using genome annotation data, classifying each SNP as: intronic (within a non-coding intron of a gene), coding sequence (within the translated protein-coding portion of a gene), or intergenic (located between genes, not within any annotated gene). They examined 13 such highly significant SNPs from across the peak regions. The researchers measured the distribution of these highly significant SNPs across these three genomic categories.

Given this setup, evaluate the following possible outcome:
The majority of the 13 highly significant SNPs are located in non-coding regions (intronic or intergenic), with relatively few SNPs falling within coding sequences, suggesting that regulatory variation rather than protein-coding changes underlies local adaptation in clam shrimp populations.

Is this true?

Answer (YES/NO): NO